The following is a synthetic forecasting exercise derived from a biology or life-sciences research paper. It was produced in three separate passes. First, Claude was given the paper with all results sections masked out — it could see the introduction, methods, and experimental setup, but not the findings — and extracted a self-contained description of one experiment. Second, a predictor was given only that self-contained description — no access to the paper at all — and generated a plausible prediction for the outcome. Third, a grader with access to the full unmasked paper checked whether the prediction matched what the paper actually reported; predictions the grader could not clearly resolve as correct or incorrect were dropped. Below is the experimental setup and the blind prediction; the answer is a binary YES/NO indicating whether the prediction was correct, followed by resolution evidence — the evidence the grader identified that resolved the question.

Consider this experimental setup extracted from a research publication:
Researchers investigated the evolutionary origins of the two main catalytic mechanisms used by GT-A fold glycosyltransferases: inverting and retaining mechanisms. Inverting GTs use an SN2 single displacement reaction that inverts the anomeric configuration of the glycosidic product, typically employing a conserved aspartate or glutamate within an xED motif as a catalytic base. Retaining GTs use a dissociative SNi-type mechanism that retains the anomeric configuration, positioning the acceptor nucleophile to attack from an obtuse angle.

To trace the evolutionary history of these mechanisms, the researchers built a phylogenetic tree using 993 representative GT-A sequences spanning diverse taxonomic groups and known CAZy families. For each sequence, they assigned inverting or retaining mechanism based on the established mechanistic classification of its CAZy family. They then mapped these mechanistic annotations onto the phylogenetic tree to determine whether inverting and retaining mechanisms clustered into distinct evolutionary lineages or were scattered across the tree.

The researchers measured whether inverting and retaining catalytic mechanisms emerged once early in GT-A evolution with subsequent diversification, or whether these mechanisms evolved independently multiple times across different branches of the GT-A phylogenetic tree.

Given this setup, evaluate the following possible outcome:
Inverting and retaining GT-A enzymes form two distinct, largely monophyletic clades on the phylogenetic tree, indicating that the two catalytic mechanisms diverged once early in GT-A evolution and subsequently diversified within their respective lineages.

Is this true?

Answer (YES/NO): NO